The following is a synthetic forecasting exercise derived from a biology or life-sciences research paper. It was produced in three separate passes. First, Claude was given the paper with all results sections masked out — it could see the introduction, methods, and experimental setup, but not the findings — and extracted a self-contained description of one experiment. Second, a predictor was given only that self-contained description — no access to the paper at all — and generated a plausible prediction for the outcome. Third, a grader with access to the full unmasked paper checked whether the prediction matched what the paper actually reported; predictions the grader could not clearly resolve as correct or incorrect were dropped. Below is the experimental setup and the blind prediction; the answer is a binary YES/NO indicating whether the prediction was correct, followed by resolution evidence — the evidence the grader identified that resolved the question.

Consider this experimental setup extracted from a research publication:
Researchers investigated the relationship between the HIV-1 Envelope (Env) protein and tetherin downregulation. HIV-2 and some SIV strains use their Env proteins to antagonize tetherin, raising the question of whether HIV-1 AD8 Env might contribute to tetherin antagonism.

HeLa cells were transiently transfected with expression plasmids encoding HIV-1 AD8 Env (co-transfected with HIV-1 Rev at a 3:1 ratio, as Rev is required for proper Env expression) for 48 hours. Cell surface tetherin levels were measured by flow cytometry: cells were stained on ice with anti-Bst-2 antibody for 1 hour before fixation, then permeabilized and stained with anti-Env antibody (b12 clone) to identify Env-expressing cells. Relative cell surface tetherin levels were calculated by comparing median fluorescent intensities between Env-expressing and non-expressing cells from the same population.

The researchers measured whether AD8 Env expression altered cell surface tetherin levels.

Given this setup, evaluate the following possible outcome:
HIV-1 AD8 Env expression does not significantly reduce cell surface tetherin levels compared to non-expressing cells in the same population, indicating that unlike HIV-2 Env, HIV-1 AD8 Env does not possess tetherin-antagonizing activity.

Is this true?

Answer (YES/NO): YES